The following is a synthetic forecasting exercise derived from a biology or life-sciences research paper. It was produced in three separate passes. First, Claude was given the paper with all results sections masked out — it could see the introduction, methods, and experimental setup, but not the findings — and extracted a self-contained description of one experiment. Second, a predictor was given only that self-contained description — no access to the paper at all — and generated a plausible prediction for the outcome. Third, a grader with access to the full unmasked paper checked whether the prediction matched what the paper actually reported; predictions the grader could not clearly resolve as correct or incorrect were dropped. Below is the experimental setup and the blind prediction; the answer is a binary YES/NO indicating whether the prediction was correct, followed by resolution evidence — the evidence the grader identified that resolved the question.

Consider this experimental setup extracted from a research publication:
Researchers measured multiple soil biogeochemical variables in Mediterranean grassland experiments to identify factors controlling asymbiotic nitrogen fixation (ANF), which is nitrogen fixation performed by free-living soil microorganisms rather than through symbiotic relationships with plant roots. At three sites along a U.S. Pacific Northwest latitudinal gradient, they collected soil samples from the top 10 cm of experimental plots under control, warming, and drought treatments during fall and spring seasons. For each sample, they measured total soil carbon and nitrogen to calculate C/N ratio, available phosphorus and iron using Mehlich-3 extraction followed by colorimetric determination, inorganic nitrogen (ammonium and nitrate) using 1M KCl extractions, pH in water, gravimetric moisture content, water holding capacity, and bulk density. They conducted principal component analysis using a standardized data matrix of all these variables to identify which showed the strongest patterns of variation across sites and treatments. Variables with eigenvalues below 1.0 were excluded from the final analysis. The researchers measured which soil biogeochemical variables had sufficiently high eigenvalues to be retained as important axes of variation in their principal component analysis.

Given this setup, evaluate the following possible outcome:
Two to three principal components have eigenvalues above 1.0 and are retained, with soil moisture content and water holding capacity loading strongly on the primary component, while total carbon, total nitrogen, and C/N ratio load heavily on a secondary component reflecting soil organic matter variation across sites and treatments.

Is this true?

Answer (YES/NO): NO